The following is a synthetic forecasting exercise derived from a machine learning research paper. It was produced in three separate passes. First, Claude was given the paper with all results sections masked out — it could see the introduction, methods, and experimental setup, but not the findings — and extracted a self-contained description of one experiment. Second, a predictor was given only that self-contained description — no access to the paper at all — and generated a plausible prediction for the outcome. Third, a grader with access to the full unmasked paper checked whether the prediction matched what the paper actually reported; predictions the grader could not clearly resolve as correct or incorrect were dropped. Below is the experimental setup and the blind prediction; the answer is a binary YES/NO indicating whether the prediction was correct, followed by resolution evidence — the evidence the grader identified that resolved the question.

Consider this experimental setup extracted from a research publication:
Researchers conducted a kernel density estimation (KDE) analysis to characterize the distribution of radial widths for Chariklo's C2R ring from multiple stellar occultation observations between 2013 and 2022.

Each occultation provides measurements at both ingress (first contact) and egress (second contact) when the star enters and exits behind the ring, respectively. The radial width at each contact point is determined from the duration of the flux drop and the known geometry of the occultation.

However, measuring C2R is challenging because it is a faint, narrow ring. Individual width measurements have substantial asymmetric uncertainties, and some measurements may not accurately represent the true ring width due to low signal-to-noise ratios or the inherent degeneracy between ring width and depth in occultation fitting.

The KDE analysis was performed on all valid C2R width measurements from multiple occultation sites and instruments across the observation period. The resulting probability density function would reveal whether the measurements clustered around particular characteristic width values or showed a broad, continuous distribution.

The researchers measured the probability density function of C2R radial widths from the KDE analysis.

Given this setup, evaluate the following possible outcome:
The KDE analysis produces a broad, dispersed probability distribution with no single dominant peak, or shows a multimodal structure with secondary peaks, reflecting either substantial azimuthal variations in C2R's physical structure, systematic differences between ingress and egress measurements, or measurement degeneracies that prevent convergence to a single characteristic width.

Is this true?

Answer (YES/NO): YES